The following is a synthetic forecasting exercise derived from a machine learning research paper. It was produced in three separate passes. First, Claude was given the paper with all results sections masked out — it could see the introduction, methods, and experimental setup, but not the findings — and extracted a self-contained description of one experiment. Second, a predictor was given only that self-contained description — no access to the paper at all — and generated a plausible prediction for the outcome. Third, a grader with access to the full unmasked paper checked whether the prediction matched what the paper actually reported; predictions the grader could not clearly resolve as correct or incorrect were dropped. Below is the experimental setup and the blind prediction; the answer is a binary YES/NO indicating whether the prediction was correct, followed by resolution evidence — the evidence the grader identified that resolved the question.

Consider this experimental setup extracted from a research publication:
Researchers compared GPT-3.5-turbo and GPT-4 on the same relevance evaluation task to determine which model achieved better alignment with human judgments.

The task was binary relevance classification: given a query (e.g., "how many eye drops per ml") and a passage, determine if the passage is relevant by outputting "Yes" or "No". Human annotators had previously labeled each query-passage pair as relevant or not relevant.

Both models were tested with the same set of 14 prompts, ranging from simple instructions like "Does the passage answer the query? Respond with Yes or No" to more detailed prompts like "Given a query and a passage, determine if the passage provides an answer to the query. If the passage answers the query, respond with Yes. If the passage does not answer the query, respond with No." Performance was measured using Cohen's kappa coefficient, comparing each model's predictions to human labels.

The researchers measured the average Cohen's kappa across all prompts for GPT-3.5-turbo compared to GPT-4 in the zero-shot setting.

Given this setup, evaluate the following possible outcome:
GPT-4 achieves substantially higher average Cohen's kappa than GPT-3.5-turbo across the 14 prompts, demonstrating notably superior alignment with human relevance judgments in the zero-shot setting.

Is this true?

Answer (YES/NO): YES